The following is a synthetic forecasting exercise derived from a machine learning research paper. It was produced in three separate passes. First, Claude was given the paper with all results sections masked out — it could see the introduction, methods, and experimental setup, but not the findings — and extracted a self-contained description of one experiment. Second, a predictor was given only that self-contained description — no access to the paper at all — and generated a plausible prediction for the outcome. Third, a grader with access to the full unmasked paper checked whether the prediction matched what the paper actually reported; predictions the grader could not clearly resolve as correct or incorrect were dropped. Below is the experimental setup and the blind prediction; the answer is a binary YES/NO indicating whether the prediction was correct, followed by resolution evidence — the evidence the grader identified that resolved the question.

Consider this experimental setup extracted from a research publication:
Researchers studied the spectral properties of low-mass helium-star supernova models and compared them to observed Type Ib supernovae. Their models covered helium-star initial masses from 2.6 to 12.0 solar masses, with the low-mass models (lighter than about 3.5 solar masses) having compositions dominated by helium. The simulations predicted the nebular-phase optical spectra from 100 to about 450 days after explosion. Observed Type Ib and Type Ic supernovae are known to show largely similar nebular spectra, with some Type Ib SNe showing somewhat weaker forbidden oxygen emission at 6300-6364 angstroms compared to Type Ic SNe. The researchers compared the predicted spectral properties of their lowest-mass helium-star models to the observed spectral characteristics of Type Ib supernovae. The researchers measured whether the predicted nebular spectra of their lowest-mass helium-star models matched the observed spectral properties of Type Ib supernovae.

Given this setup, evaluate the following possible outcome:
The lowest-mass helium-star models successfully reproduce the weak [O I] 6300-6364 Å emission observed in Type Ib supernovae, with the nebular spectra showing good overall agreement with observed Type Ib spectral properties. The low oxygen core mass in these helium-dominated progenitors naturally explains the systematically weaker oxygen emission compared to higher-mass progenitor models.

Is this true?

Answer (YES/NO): NO